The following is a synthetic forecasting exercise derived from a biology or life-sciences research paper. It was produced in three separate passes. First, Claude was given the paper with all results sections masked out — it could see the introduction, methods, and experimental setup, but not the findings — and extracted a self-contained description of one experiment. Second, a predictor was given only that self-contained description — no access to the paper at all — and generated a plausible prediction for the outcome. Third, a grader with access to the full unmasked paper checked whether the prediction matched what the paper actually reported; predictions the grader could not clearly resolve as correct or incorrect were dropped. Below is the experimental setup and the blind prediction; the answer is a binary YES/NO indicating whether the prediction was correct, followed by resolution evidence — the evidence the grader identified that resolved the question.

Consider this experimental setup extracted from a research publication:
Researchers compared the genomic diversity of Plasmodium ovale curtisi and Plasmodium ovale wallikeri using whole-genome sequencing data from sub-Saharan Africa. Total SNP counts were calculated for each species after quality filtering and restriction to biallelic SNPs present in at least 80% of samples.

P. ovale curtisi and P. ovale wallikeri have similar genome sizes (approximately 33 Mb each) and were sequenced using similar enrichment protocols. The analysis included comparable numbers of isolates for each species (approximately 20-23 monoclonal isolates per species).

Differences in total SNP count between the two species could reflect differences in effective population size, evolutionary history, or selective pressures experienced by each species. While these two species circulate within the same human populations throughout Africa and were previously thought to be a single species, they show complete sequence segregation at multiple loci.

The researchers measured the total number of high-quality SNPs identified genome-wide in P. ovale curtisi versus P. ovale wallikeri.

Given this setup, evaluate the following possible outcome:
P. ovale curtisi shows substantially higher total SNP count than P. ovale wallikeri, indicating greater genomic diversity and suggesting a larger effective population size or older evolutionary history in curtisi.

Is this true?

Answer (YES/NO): YES